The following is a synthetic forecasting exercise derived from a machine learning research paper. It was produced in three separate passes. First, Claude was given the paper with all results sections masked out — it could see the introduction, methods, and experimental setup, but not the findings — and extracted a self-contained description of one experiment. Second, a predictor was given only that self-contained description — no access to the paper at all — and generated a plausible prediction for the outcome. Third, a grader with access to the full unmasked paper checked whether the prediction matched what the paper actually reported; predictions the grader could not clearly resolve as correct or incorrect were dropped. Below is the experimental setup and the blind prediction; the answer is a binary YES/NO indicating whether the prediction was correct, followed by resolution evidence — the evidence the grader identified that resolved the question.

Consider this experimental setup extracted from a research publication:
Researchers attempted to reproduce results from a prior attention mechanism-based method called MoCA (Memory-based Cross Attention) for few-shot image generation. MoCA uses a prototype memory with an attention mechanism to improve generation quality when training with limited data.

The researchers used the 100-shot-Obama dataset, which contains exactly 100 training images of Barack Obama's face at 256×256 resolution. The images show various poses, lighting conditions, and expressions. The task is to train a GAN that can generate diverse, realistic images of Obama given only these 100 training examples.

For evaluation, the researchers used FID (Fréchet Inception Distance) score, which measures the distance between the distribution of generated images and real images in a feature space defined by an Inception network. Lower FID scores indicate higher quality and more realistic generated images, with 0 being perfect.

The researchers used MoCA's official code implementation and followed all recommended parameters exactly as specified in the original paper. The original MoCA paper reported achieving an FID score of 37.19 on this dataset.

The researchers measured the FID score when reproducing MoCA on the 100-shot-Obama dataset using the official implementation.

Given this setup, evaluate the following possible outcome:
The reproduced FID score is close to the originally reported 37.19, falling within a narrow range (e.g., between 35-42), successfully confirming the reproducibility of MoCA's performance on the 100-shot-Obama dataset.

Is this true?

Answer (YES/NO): NO